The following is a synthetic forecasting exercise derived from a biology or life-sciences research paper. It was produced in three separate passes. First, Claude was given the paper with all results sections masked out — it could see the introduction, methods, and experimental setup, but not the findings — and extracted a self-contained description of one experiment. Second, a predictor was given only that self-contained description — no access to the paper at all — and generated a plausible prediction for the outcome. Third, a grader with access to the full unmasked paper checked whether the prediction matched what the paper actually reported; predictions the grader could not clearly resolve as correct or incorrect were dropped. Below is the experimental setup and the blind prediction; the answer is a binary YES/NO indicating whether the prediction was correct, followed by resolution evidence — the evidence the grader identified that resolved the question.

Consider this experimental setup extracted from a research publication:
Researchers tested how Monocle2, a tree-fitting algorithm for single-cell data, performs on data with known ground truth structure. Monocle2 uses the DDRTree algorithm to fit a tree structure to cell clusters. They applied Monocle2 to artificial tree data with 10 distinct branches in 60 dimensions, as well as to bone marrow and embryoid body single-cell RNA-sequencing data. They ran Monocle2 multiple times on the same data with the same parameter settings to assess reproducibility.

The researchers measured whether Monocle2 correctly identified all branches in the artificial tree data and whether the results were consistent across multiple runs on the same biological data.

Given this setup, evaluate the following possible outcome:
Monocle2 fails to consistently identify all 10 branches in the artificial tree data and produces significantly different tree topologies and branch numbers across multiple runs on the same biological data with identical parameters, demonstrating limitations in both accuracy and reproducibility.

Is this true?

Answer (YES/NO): YES